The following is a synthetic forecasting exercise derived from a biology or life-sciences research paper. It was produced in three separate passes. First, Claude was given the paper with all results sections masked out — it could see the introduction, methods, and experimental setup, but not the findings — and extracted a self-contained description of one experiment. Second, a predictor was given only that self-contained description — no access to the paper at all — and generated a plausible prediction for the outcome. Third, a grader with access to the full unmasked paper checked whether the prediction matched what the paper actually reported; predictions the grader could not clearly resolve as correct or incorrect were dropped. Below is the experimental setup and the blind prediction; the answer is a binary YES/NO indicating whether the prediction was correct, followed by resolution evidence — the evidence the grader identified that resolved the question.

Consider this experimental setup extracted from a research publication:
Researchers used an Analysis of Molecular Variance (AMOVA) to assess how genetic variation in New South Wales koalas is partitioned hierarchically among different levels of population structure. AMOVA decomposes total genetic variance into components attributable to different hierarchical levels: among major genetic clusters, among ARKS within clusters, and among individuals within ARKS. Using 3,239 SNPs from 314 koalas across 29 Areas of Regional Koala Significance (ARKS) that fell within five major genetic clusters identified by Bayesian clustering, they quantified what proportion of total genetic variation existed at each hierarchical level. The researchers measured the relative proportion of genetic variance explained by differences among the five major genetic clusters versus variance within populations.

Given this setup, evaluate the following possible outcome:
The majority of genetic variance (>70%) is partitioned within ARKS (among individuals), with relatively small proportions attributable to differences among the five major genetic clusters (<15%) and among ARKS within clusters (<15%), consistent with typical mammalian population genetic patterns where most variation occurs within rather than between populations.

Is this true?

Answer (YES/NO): YES